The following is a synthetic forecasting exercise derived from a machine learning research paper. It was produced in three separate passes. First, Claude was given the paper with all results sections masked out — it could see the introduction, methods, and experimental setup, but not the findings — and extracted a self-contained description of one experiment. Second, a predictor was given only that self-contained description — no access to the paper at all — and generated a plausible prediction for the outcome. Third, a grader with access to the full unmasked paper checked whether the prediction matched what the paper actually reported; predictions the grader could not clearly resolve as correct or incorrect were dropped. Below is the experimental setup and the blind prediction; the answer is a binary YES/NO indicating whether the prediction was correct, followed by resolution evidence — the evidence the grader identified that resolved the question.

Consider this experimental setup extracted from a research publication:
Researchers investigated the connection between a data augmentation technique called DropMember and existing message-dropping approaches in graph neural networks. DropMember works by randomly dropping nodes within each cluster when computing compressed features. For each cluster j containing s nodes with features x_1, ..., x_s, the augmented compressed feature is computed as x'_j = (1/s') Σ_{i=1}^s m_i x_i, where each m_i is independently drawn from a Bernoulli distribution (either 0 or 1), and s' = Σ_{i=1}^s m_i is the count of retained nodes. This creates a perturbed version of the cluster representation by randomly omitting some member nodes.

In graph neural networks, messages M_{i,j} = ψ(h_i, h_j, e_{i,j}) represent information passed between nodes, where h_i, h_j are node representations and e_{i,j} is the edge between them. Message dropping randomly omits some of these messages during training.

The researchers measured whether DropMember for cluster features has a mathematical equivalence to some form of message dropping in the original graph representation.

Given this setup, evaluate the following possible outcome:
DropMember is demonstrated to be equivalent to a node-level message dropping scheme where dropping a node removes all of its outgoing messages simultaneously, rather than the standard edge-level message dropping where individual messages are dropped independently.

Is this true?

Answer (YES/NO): YES